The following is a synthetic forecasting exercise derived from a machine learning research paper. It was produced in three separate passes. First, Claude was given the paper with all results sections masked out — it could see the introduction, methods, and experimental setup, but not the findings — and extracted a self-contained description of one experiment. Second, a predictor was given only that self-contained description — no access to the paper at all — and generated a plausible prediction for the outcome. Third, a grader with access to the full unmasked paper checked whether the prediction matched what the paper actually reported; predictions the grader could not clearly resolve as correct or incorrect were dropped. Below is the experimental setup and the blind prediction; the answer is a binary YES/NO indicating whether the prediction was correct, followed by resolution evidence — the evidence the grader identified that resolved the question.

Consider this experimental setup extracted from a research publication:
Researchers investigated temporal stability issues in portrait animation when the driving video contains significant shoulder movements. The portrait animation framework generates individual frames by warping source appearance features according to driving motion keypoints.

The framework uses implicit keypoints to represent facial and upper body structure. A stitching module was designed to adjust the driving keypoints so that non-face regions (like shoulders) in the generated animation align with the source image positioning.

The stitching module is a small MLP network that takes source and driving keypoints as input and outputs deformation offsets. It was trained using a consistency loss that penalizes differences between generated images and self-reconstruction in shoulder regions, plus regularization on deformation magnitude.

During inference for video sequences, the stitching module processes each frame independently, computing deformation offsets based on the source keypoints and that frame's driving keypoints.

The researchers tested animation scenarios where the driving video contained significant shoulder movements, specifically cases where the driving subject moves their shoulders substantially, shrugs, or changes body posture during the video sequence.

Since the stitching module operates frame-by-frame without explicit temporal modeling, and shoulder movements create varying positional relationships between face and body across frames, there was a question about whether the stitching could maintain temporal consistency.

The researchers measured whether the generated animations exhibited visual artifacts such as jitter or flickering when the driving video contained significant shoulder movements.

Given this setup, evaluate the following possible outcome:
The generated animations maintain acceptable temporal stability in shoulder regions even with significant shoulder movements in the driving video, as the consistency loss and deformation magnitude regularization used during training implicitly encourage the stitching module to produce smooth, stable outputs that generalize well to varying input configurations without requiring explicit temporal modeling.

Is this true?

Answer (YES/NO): NO